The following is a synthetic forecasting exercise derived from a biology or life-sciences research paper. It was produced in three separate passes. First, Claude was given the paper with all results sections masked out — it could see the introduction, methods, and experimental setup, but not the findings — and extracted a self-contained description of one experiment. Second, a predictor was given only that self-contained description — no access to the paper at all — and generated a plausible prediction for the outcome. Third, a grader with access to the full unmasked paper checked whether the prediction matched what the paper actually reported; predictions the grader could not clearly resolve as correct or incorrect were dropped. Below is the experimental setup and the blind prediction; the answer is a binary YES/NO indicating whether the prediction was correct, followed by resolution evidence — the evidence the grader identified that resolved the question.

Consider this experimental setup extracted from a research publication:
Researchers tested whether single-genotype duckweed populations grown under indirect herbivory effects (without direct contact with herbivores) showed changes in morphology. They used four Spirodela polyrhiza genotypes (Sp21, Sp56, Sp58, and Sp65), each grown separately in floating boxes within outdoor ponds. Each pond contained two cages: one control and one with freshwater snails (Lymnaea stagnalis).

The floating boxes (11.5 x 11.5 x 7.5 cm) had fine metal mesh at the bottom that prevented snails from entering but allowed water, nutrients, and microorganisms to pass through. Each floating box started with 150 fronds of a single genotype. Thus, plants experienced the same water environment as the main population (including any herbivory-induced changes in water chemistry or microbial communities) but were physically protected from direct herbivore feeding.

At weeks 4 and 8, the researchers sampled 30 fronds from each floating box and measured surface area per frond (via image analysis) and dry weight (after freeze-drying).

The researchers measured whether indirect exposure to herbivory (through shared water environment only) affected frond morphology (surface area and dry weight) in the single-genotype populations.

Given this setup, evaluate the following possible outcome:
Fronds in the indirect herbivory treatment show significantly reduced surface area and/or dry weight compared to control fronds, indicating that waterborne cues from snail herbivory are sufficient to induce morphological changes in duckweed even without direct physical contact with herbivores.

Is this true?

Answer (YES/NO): NO